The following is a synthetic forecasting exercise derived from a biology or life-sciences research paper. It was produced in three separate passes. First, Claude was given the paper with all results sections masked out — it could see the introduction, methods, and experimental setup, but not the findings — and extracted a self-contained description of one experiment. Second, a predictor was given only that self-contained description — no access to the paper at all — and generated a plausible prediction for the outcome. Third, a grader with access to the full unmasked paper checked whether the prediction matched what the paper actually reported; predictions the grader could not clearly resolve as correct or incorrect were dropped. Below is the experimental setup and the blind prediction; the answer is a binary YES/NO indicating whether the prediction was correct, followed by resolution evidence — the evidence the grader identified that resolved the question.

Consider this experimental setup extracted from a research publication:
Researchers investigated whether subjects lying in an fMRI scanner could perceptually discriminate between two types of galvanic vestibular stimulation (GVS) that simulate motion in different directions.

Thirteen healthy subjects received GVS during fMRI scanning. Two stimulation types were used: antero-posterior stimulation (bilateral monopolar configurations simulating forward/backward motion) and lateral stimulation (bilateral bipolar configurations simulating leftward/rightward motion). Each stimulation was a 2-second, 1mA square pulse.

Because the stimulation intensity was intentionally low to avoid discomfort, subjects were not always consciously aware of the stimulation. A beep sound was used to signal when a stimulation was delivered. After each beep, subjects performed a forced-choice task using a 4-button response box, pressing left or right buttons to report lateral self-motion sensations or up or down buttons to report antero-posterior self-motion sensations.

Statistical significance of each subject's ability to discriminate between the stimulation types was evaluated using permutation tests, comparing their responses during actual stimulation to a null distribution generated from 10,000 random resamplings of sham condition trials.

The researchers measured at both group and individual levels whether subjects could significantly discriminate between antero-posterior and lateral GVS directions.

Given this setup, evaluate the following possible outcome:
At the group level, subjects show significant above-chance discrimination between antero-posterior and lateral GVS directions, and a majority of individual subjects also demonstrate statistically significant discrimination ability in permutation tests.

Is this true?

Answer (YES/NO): NO